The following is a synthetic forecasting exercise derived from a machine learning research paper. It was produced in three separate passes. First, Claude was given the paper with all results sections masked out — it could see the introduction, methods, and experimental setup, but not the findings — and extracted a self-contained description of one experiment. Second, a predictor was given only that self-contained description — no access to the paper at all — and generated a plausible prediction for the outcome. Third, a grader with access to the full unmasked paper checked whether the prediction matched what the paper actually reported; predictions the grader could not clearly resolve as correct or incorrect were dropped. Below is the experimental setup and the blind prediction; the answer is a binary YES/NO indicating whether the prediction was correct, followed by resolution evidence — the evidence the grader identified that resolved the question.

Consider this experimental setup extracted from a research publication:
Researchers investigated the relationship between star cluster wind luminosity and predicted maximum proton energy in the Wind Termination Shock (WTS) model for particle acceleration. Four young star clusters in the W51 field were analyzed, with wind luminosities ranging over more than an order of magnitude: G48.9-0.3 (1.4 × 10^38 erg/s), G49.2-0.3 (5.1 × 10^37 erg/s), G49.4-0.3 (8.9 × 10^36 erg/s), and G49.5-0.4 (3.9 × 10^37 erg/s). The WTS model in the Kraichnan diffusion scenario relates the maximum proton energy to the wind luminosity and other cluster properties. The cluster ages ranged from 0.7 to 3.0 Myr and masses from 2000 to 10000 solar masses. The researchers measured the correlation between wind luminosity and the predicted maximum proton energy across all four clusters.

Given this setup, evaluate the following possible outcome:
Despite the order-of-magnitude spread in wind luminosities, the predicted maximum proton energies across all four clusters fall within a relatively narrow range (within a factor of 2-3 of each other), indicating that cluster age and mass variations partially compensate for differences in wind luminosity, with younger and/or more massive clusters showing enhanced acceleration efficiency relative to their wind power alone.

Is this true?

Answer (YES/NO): NO